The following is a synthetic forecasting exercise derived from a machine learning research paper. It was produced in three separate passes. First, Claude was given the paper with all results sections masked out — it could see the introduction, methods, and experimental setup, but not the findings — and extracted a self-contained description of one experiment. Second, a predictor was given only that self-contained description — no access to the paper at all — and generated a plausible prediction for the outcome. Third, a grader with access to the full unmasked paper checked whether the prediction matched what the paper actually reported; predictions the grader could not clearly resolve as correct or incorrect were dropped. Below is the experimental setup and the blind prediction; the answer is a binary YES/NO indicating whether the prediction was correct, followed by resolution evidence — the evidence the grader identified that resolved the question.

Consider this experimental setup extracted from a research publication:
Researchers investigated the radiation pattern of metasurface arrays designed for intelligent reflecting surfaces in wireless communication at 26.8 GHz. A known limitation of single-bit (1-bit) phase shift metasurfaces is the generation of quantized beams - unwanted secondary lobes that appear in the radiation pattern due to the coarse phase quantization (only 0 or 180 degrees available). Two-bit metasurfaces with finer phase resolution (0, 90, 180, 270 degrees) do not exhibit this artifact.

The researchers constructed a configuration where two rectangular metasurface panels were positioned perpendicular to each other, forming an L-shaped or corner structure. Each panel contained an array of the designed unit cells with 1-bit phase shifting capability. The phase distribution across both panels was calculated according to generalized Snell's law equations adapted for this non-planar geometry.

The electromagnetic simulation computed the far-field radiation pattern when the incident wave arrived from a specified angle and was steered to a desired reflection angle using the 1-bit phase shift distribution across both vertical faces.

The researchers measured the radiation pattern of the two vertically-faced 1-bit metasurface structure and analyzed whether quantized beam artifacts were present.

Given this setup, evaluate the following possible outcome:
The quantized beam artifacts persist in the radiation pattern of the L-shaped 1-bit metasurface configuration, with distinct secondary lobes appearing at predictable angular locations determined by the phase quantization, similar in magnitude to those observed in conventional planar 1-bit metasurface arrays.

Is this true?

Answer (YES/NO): NO